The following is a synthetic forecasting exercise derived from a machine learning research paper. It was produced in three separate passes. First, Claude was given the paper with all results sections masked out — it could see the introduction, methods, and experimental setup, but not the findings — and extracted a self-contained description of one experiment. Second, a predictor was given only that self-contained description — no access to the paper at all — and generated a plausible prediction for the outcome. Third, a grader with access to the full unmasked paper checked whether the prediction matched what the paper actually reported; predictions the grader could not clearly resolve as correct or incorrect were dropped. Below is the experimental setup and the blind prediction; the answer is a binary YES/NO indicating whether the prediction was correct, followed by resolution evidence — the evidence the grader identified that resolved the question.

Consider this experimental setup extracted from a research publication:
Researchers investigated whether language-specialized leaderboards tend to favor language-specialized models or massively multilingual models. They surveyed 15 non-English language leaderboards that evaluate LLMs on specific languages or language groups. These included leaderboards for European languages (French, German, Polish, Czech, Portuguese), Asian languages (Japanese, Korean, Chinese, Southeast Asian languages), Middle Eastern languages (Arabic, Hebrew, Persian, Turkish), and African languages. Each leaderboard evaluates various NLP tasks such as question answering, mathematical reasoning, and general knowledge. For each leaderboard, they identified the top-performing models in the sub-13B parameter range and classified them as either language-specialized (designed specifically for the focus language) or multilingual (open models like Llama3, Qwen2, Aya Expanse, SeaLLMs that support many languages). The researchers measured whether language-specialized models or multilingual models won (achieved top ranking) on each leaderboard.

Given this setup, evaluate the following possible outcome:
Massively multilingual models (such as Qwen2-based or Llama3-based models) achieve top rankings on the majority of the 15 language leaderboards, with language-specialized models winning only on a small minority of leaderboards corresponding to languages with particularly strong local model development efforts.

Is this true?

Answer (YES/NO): NO